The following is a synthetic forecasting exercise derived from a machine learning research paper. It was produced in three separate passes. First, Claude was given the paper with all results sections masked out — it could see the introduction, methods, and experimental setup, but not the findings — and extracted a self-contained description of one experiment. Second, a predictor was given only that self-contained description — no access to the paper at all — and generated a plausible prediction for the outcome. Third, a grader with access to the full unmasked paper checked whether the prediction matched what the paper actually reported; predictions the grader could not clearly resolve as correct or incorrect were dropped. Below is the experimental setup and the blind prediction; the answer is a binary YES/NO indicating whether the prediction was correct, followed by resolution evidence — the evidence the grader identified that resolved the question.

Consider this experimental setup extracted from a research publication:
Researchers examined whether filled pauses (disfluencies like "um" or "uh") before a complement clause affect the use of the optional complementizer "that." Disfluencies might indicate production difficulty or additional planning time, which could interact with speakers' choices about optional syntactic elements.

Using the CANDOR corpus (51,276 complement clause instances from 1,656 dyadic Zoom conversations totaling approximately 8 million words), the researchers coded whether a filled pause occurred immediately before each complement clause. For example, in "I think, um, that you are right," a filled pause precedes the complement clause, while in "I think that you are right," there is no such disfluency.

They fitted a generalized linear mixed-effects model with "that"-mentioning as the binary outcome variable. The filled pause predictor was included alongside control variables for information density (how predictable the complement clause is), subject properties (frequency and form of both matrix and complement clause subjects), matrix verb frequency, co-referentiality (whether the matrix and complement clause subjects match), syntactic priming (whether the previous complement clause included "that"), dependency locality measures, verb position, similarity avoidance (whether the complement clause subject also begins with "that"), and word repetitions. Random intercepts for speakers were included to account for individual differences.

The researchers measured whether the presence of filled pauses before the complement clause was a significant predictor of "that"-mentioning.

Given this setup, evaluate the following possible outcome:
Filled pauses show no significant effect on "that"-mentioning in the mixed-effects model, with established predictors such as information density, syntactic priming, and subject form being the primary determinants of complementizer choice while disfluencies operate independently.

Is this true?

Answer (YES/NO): YES